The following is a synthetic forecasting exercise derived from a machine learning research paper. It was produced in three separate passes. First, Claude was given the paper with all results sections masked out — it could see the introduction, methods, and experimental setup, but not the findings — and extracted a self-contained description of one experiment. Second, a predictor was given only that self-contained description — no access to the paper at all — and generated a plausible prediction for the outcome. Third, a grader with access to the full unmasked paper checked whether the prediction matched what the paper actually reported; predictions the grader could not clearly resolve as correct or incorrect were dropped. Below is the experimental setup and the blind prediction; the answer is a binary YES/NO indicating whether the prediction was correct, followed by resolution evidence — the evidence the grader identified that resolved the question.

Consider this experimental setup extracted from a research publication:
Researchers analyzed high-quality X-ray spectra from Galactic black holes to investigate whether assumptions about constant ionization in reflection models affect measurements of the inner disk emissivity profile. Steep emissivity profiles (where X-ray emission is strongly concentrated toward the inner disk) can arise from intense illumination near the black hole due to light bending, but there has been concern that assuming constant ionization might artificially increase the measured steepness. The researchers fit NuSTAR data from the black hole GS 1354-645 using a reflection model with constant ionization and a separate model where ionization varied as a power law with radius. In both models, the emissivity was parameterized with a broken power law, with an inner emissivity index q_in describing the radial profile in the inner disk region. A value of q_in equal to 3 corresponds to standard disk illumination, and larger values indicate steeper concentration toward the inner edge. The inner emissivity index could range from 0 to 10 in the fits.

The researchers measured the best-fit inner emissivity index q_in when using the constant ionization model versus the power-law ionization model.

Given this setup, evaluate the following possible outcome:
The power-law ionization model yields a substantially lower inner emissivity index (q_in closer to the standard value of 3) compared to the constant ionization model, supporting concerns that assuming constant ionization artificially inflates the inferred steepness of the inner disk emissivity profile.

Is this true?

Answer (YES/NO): NO